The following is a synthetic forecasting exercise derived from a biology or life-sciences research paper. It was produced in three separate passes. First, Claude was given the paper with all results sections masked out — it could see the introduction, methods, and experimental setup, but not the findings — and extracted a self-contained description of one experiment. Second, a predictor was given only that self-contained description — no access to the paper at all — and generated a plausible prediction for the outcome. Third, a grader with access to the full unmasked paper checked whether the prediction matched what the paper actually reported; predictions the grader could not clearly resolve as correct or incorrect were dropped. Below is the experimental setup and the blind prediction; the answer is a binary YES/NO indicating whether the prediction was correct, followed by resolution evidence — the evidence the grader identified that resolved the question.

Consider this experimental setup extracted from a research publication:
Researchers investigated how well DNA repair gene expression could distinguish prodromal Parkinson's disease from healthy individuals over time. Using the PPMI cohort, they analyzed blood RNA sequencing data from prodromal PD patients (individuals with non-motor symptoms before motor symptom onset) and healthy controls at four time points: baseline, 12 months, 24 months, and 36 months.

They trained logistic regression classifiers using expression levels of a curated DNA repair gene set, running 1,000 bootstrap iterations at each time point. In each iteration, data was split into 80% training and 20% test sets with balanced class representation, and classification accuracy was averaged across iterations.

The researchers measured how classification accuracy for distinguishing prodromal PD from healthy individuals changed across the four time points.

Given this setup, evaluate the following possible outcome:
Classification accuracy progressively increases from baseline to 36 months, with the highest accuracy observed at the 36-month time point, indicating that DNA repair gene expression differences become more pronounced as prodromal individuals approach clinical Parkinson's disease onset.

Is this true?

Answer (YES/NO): YES